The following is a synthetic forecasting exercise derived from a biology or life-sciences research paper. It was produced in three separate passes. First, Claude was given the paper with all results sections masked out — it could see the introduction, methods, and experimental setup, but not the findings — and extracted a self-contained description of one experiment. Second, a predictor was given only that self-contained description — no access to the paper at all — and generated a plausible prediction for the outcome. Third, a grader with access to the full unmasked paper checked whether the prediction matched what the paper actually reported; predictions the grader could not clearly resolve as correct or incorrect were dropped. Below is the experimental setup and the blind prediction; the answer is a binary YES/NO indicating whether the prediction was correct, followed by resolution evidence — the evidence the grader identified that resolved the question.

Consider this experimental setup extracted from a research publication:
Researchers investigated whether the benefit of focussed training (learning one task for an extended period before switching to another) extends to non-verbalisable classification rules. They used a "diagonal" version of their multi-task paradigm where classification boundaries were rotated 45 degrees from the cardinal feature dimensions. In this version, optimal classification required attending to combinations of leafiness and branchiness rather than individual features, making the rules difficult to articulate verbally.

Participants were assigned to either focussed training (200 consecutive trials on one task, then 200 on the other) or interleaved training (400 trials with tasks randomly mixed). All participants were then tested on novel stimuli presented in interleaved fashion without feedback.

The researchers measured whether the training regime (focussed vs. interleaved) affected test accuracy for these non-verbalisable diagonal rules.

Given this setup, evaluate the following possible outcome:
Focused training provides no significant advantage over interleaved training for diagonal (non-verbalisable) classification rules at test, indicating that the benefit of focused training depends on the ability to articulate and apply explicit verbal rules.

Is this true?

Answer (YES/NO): NO